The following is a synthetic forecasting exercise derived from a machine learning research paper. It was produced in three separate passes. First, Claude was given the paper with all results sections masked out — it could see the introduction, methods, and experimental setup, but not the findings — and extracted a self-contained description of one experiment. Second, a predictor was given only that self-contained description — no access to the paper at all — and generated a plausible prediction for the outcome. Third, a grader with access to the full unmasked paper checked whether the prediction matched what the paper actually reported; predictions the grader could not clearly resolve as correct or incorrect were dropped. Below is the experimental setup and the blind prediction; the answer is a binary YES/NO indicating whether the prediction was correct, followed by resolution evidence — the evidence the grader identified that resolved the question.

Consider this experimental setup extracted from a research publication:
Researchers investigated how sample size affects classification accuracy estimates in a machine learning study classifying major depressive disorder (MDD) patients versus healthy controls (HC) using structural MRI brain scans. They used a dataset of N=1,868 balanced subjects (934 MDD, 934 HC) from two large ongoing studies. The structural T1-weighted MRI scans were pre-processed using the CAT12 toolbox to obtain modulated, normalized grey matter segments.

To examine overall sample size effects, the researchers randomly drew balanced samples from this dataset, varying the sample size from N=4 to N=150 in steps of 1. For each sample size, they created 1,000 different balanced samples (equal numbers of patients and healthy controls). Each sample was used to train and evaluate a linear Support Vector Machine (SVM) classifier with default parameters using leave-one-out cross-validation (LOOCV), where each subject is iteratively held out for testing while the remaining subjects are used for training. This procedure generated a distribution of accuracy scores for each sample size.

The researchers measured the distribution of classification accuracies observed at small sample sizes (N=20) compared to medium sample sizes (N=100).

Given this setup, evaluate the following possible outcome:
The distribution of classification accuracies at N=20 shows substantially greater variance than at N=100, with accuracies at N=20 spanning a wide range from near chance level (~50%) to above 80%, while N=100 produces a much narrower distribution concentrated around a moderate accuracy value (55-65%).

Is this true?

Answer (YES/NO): NO